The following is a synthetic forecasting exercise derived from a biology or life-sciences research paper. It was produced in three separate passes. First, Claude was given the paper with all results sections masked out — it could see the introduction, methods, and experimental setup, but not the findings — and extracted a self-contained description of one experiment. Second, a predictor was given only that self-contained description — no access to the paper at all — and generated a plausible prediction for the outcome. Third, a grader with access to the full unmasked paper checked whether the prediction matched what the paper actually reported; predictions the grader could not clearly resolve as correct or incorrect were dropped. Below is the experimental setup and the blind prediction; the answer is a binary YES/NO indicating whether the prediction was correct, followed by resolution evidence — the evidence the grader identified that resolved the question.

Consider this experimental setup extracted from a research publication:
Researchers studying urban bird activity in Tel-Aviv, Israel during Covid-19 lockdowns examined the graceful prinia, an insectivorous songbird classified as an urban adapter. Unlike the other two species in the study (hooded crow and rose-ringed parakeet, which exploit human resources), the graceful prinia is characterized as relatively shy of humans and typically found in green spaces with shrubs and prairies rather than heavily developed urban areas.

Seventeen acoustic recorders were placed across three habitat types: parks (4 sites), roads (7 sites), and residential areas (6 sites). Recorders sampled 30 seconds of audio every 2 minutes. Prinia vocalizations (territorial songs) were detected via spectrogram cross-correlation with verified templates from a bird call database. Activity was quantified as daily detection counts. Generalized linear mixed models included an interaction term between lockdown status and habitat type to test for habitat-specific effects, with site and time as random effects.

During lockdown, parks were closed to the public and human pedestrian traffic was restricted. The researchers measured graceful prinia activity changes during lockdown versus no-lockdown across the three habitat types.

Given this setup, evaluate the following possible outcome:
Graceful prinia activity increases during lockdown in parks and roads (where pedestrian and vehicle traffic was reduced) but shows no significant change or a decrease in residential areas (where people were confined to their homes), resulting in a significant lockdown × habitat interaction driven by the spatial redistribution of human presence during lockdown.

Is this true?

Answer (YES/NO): NO